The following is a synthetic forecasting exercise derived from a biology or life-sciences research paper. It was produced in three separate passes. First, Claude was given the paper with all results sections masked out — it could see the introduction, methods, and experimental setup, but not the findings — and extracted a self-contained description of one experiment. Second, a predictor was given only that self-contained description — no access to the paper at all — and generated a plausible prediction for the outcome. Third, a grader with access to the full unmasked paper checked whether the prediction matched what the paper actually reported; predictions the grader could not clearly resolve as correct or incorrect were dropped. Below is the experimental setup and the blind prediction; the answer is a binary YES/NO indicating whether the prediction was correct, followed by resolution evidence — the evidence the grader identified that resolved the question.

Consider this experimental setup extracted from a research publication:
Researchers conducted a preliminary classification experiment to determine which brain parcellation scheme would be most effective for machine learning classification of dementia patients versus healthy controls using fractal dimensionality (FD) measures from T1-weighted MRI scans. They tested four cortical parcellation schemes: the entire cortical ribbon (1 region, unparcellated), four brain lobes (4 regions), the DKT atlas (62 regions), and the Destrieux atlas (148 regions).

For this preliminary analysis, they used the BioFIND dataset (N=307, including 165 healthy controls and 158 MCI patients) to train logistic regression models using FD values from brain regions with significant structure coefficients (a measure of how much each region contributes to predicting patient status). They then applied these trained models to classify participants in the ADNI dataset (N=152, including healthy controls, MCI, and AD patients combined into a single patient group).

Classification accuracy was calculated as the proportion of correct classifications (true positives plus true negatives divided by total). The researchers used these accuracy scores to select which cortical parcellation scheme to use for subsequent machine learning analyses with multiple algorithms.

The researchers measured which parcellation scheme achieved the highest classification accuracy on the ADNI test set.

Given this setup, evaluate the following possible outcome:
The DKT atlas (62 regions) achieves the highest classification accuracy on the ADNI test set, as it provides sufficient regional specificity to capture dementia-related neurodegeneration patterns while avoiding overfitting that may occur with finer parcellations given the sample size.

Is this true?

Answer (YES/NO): NO